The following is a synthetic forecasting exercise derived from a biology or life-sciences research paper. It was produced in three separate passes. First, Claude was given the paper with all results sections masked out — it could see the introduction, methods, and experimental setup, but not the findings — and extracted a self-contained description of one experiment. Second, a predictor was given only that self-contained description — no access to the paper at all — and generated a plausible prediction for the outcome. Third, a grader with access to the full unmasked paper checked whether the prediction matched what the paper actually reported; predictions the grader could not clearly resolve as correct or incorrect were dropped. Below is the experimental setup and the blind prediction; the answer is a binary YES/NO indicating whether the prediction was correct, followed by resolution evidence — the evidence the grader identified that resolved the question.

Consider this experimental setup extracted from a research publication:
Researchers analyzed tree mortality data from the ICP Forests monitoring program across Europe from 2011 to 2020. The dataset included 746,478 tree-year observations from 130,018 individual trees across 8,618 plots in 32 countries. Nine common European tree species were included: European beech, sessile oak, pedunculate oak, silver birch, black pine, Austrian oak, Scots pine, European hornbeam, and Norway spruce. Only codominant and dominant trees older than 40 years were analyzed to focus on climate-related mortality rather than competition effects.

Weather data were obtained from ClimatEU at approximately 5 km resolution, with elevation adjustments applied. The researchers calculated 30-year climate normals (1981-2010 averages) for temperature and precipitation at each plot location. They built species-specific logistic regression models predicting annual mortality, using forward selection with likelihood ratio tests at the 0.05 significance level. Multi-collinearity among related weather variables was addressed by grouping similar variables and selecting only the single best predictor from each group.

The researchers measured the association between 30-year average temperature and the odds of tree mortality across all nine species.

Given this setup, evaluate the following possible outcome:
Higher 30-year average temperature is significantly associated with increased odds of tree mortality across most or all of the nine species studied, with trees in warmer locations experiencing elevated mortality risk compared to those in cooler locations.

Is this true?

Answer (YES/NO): YES